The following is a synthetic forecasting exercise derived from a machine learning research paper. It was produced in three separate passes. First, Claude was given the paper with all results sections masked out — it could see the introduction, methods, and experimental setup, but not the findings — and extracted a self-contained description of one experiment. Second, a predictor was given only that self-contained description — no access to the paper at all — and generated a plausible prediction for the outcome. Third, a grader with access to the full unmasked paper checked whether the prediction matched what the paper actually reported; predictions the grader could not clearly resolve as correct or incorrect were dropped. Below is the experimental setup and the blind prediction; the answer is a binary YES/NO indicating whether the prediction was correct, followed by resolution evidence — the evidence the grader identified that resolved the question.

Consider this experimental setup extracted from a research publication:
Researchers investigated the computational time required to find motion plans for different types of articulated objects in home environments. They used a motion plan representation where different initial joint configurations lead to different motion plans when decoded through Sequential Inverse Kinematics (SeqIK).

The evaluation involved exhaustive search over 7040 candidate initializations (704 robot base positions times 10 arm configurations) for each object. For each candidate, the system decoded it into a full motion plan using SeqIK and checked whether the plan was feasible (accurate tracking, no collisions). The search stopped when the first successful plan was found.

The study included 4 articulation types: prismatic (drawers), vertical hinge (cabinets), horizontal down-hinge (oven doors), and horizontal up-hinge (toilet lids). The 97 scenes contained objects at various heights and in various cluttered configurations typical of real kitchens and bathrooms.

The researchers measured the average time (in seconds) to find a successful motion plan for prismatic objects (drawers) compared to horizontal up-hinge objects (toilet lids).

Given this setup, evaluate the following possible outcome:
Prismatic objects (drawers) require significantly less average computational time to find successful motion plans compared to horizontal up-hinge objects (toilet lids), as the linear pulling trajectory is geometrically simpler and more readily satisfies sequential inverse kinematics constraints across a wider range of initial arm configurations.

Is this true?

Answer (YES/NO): YES